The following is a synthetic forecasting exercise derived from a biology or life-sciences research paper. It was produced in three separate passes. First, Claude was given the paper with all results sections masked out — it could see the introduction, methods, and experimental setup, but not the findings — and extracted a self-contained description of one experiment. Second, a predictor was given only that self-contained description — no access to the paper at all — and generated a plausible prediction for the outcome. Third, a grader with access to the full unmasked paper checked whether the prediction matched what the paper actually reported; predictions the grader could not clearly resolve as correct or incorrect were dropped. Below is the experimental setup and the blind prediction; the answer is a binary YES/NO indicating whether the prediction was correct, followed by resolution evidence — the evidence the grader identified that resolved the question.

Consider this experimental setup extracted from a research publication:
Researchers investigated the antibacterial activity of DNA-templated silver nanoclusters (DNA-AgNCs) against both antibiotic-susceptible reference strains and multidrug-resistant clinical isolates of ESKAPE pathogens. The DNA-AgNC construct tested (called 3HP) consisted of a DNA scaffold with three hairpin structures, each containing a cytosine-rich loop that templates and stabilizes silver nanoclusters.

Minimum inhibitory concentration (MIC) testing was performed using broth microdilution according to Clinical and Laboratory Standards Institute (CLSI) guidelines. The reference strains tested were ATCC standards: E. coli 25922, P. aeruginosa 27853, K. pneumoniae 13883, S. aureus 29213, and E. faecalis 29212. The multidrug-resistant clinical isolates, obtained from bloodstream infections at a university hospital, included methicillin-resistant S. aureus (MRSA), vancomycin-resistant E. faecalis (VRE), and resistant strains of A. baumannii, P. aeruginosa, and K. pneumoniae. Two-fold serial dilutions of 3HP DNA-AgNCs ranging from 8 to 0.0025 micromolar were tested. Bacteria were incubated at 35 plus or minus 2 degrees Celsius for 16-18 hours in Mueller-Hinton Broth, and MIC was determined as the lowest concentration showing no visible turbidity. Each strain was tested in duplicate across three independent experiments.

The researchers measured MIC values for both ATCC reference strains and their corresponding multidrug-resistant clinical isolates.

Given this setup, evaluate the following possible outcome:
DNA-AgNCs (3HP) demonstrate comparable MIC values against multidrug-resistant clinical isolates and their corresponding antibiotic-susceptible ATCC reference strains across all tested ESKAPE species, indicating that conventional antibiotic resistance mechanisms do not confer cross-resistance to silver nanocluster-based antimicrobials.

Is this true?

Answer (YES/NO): NO